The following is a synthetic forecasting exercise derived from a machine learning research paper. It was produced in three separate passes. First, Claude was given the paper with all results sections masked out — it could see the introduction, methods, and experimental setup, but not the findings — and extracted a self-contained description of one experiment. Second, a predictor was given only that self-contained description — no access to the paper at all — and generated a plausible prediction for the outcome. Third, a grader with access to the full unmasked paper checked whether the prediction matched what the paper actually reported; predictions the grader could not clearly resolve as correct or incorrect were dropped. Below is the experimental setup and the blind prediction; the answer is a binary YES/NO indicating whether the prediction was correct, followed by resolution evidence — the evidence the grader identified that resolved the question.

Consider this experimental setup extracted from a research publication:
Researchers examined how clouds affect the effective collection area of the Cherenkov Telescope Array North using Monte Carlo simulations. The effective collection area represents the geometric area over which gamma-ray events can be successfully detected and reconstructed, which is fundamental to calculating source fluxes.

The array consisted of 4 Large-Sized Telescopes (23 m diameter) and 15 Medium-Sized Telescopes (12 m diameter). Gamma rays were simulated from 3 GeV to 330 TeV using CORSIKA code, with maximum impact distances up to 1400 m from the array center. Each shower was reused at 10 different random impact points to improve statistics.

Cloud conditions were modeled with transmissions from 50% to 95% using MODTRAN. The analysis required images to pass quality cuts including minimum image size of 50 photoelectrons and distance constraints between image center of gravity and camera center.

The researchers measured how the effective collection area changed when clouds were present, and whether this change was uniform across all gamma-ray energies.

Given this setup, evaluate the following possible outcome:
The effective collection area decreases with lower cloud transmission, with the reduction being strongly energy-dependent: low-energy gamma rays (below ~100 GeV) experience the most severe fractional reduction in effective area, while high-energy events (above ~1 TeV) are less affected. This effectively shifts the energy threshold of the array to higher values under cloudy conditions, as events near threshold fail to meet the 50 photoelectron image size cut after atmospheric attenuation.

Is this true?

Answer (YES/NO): YES